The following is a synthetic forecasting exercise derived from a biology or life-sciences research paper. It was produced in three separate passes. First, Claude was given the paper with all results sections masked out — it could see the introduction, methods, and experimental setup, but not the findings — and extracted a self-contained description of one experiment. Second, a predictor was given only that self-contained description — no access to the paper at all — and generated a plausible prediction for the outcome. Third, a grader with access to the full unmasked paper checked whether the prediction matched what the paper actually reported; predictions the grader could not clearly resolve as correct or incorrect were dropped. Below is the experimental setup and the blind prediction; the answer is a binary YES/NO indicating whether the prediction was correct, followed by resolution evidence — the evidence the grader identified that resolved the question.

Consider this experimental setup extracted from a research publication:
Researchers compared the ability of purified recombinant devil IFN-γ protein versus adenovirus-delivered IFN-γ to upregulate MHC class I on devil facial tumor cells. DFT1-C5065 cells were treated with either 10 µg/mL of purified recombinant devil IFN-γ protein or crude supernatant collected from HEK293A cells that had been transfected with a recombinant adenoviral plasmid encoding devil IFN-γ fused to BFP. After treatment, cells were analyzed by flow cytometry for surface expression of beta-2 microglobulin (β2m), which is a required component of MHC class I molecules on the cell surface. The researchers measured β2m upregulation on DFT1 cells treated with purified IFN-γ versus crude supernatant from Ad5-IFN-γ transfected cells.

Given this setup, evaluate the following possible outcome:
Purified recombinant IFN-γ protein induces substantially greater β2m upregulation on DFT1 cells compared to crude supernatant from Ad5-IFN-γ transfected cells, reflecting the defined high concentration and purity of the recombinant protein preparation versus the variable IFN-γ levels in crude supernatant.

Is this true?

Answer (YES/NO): NO